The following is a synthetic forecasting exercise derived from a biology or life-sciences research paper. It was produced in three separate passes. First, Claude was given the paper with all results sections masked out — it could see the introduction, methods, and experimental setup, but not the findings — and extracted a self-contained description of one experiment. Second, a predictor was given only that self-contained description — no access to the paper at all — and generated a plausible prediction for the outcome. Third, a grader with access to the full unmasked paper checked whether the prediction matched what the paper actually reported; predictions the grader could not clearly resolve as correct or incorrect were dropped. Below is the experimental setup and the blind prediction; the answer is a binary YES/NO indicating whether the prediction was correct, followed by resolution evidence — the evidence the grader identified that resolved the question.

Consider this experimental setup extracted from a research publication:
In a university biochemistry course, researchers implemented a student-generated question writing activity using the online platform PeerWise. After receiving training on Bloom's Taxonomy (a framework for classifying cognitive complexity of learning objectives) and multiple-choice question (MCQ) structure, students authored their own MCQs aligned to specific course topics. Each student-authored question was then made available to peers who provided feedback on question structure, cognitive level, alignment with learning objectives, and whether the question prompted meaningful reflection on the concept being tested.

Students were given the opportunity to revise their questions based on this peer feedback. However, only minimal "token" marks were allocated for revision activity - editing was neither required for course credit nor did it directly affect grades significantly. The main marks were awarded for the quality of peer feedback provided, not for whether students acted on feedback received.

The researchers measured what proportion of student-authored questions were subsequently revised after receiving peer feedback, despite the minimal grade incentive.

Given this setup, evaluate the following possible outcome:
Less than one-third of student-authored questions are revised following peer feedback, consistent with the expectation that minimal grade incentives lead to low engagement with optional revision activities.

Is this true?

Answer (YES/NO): NO